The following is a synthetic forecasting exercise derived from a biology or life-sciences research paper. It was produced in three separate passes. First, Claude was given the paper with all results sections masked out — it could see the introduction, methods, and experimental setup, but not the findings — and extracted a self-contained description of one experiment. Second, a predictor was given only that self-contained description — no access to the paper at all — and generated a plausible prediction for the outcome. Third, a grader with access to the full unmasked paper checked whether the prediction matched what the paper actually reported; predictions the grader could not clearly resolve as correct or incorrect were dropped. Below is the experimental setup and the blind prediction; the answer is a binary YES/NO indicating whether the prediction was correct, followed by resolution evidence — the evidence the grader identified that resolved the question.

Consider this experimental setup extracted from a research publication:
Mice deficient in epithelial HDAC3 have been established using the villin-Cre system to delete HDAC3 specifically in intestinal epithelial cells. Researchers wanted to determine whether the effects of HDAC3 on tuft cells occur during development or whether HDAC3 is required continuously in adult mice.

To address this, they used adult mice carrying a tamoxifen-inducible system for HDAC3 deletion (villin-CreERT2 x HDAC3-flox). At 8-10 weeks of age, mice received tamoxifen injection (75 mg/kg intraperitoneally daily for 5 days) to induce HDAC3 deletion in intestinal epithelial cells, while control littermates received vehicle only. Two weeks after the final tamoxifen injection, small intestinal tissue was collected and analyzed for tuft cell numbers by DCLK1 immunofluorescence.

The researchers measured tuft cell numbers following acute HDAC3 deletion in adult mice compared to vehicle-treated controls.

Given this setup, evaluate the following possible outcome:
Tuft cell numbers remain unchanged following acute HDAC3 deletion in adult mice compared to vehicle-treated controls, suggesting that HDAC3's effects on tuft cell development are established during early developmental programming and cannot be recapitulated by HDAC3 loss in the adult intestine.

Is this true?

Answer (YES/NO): NO